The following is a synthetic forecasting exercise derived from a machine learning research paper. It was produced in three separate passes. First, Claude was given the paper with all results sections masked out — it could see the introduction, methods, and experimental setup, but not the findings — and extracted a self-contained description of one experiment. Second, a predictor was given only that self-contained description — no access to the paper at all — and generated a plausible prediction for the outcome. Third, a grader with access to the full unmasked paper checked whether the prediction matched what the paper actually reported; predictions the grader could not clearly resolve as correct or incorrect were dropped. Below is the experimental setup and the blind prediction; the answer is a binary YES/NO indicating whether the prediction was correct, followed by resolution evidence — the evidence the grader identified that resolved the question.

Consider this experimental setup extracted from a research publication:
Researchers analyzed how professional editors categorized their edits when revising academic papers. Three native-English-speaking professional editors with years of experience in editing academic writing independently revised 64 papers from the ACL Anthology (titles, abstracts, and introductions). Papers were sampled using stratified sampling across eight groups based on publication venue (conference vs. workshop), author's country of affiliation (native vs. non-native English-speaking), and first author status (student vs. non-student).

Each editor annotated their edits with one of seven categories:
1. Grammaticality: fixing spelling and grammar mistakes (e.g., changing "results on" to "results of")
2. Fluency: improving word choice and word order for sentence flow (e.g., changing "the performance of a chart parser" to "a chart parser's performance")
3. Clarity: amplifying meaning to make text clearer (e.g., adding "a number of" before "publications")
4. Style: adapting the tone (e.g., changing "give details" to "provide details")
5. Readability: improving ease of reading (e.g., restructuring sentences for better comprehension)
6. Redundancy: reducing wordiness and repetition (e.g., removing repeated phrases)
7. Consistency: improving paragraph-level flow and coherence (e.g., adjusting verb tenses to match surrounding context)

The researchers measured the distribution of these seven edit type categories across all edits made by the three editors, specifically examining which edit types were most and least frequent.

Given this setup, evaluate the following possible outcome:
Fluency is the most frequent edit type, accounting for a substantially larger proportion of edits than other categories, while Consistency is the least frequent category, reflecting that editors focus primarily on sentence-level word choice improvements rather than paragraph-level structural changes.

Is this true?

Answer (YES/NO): NO